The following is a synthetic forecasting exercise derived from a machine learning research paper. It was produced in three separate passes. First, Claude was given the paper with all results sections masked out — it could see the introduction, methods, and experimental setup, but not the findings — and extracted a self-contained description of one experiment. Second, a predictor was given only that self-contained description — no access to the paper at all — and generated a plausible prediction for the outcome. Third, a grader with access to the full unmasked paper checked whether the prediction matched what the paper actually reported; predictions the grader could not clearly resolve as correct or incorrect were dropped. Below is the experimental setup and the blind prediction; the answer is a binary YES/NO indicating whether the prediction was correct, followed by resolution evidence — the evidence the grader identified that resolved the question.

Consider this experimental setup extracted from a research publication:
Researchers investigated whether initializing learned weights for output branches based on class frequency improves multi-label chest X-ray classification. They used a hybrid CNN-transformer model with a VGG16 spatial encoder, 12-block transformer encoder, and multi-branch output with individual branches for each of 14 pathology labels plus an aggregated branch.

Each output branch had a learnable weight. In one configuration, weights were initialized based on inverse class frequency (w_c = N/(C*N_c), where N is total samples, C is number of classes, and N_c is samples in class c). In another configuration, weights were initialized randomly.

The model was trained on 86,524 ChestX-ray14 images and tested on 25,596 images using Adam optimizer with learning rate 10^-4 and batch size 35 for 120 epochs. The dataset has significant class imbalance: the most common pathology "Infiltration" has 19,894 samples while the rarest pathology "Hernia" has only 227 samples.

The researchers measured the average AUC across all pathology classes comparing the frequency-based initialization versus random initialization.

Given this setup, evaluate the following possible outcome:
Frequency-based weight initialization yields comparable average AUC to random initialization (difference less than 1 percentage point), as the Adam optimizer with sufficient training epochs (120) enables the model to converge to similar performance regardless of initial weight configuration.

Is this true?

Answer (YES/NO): NO